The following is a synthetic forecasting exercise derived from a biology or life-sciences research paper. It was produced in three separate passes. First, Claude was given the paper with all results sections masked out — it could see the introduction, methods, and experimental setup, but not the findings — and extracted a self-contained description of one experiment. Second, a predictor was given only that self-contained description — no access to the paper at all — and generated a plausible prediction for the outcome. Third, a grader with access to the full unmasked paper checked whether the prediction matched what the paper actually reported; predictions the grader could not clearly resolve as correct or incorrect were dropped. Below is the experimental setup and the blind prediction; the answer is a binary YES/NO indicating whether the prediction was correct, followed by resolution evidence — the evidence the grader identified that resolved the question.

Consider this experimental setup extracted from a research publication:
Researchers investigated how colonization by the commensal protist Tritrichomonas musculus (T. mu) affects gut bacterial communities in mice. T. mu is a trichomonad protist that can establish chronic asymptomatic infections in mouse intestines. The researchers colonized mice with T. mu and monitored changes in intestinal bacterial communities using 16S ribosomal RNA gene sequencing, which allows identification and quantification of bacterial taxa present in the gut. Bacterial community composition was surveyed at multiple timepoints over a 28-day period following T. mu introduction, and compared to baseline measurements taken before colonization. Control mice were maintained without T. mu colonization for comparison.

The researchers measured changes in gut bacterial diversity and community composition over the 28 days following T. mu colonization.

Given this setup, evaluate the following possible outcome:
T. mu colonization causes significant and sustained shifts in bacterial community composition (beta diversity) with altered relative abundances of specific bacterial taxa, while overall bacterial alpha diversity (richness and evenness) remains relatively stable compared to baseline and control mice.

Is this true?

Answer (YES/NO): NO